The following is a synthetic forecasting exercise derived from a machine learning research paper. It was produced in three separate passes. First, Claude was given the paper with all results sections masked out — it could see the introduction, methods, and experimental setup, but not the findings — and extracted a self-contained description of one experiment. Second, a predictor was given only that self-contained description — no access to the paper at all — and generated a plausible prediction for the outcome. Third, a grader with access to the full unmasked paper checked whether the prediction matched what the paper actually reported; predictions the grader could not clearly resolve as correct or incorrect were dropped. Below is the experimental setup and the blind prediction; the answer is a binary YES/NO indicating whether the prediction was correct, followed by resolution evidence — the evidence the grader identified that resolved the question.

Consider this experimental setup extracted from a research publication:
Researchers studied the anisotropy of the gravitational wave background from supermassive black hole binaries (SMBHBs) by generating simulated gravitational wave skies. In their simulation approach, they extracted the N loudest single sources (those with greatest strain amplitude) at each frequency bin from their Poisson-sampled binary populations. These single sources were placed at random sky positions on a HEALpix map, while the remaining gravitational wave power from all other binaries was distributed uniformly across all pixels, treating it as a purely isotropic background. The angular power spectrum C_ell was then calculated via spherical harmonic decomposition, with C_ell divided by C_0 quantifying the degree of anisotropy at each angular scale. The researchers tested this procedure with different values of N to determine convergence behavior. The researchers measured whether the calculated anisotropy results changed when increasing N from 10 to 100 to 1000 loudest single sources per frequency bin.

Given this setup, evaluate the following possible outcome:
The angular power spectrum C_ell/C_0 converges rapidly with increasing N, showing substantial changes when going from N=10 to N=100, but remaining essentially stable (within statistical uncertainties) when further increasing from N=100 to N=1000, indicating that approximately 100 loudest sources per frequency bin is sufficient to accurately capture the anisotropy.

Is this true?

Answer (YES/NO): NO